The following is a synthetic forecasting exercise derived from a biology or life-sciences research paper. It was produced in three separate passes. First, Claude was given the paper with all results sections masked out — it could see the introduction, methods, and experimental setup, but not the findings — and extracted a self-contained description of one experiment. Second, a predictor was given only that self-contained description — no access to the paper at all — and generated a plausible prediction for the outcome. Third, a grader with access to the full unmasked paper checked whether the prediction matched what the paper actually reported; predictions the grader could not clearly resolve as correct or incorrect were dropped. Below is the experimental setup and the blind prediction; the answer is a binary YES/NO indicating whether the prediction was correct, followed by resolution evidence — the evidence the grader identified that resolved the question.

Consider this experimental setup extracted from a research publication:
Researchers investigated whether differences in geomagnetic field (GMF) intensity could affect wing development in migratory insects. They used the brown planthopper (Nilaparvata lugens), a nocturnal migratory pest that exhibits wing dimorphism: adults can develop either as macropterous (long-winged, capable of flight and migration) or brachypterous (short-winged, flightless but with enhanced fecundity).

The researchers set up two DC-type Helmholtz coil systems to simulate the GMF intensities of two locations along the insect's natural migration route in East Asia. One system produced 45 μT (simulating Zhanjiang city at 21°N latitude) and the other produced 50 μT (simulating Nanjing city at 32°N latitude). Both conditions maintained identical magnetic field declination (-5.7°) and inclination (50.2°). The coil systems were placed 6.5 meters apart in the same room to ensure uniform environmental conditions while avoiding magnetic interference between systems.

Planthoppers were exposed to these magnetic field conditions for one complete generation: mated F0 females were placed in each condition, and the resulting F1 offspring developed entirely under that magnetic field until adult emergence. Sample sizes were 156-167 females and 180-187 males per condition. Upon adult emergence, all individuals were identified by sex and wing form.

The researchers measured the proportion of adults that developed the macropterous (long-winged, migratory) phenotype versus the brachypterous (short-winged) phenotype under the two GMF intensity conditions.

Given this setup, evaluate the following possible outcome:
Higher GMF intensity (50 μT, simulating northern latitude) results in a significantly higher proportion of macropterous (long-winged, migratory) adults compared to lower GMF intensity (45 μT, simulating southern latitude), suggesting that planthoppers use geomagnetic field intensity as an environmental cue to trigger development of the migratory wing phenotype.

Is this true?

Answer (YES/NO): YES